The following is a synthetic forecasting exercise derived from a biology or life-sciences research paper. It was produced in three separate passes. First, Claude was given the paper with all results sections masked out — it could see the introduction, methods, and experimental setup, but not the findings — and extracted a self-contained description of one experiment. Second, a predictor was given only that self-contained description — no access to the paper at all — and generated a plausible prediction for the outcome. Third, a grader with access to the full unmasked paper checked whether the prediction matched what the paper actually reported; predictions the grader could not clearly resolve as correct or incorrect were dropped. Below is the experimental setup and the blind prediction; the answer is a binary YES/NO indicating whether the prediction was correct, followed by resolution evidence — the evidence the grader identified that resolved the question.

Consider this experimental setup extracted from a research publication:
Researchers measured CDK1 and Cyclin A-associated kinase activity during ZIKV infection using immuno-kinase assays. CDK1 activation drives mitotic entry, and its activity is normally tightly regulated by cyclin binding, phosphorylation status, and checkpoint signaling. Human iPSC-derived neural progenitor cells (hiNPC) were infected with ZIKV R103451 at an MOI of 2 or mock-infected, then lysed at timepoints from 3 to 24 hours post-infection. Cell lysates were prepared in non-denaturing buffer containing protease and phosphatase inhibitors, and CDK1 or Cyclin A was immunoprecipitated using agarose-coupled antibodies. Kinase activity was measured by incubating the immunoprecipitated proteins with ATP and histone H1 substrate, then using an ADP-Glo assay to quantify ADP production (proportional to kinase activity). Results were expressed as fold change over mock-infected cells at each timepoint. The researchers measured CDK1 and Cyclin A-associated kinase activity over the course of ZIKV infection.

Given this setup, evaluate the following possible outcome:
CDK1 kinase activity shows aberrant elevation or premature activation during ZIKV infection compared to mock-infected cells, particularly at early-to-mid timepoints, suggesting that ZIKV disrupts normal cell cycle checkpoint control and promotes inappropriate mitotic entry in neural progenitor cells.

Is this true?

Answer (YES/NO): NO